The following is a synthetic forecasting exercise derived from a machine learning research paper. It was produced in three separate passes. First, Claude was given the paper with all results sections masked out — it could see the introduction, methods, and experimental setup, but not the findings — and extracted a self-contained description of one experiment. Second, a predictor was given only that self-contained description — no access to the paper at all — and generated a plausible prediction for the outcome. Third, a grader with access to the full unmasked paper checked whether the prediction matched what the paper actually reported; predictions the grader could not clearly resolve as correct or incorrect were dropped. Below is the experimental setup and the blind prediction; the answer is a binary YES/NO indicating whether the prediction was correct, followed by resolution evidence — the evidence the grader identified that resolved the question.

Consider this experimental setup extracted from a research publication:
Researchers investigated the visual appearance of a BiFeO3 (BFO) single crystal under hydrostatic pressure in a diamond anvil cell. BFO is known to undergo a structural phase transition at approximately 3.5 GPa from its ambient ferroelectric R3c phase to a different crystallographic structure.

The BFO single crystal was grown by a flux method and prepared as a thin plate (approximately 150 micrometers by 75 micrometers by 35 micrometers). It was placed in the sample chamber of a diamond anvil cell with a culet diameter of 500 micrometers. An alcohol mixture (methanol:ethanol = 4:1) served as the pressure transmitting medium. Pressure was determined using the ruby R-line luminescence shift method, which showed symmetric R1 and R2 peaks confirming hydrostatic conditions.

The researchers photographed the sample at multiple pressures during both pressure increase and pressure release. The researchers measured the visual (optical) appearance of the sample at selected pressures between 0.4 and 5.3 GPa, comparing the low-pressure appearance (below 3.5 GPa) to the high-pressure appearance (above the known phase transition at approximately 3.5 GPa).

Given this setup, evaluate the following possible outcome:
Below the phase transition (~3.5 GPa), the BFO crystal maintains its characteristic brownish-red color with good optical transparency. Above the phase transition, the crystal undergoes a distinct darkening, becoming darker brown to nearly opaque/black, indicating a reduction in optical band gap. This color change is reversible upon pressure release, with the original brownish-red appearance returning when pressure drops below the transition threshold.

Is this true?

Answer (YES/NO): NO